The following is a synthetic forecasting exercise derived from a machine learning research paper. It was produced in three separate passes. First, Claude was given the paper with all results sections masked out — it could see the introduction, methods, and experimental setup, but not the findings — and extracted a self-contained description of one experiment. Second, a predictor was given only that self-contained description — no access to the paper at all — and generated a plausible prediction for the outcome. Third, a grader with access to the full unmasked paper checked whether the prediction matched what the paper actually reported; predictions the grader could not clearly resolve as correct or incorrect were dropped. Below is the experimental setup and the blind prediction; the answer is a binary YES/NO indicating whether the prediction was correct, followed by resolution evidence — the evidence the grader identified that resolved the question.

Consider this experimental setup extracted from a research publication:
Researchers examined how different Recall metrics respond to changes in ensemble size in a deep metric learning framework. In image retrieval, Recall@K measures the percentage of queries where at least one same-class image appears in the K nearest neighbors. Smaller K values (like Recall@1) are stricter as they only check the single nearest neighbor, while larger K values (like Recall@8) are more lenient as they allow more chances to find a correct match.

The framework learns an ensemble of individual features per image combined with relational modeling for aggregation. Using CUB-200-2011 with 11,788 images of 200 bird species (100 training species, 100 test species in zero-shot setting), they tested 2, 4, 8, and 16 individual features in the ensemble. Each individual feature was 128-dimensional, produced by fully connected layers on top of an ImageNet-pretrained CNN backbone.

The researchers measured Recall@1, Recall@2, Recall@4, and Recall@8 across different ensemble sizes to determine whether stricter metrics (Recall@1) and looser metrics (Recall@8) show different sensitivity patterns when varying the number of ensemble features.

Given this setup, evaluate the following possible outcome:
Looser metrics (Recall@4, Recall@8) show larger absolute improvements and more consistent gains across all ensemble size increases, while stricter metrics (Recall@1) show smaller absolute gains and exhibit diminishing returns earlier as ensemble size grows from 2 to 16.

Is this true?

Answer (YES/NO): NO